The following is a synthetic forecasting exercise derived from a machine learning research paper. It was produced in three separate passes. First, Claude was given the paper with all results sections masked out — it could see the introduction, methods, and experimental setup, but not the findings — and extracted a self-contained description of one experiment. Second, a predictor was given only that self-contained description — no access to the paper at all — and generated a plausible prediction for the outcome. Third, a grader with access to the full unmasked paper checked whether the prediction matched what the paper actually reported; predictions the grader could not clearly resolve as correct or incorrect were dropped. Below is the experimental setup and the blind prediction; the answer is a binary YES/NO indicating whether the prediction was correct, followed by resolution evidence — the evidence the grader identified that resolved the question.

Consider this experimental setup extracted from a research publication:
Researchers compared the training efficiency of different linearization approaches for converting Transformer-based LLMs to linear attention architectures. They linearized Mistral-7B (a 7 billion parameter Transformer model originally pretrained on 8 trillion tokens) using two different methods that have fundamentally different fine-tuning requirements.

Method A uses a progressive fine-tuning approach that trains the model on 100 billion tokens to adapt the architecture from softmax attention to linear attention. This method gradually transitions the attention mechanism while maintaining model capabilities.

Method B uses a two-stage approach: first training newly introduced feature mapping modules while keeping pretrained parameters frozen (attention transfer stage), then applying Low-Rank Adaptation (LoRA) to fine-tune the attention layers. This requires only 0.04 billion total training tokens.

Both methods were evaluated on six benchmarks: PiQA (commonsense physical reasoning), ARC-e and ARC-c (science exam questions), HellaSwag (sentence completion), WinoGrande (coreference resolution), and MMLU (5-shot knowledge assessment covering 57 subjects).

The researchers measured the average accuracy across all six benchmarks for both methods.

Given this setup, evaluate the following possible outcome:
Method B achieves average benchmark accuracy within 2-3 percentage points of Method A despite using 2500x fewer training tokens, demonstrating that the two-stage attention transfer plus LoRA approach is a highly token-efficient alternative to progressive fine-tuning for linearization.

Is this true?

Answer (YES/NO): NO